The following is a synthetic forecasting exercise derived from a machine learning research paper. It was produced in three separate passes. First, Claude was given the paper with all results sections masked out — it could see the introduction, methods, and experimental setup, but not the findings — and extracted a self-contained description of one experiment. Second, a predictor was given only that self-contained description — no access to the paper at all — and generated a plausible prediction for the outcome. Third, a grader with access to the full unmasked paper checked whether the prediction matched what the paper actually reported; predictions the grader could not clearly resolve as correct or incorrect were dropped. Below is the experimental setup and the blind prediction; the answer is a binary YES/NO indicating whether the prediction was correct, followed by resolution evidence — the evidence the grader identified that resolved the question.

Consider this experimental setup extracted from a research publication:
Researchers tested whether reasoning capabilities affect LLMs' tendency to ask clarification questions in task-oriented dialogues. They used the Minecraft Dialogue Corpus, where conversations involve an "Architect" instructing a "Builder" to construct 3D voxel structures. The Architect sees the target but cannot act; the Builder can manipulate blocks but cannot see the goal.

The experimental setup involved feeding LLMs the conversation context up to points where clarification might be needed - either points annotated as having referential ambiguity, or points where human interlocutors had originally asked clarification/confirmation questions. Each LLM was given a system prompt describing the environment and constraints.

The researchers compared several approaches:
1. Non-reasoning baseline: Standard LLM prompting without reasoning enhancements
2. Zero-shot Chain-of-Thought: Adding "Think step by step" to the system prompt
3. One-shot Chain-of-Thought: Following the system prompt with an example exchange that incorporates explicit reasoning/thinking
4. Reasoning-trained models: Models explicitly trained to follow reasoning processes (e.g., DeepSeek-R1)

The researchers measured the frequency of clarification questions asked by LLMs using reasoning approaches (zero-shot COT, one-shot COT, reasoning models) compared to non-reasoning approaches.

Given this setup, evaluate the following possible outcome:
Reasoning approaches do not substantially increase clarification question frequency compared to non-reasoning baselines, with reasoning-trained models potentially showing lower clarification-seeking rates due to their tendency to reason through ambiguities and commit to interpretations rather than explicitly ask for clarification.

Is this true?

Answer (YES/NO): NO